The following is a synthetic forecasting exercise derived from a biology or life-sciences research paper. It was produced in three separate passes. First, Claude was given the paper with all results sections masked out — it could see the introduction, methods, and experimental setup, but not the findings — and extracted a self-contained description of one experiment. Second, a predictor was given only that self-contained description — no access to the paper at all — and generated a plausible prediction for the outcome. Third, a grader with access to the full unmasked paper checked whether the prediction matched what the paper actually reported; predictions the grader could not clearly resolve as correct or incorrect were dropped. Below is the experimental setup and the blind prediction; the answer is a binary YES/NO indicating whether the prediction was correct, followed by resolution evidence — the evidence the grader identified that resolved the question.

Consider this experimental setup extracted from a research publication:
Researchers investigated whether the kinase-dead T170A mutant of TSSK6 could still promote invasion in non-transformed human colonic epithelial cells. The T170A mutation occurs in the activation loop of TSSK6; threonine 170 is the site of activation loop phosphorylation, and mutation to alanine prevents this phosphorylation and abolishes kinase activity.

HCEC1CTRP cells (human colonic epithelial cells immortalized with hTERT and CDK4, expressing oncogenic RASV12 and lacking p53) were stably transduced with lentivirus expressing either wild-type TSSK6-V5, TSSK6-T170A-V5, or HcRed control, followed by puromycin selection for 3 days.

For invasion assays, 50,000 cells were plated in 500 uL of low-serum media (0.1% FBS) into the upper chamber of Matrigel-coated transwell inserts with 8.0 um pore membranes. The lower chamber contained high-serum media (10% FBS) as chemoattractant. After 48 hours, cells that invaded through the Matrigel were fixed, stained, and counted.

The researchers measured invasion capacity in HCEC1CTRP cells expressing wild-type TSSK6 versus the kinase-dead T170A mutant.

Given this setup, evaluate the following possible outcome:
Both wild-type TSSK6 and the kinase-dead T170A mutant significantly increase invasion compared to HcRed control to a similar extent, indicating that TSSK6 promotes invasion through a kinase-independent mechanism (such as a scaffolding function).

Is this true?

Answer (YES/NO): NO